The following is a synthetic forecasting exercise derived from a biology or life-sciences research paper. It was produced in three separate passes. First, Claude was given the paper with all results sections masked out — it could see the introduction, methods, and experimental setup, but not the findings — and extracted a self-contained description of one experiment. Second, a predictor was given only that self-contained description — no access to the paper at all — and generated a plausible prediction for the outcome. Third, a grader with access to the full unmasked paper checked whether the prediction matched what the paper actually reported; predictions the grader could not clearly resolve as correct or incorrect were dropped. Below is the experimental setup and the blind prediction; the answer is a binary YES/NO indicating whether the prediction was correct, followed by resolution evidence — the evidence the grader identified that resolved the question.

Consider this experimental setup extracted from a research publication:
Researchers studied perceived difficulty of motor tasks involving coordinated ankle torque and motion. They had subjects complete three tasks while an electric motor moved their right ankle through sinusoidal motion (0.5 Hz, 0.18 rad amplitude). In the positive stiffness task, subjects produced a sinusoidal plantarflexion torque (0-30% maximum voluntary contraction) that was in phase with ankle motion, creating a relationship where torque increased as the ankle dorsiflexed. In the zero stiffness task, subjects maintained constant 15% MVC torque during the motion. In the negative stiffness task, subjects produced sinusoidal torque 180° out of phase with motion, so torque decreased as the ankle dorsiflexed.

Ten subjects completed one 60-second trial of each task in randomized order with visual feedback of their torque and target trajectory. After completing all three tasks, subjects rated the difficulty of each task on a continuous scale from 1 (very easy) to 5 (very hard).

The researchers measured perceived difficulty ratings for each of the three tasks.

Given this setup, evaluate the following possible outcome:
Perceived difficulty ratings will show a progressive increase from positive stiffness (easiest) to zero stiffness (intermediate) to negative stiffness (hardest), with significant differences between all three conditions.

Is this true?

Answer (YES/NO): NO